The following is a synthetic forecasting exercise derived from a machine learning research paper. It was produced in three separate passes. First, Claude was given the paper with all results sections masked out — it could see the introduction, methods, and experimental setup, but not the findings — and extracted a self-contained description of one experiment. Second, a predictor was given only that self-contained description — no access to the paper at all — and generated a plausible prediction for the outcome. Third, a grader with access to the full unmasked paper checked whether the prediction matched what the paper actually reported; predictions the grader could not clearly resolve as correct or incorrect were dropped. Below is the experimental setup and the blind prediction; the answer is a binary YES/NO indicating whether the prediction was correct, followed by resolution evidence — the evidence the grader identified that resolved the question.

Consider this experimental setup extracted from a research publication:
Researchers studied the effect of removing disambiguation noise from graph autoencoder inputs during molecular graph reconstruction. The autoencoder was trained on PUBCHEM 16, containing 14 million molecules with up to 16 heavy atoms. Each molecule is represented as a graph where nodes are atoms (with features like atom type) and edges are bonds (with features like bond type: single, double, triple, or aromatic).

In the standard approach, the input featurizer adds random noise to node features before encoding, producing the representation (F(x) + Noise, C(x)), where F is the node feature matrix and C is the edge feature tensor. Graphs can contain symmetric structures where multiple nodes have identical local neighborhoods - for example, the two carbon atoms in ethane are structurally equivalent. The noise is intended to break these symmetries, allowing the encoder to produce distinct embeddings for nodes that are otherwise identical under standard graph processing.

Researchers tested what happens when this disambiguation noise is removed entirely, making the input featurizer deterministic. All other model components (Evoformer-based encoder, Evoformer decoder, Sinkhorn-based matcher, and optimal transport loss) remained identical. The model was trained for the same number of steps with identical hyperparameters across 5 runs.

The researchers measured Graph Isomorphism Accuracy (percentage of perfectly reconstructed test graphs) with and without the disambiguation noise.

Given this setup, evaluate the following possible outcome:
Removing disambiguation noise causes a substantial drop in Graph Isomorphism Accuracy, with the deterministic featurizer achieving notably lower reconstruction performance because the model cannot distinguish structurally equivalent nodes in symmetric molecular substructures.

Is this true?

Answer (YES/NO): YES